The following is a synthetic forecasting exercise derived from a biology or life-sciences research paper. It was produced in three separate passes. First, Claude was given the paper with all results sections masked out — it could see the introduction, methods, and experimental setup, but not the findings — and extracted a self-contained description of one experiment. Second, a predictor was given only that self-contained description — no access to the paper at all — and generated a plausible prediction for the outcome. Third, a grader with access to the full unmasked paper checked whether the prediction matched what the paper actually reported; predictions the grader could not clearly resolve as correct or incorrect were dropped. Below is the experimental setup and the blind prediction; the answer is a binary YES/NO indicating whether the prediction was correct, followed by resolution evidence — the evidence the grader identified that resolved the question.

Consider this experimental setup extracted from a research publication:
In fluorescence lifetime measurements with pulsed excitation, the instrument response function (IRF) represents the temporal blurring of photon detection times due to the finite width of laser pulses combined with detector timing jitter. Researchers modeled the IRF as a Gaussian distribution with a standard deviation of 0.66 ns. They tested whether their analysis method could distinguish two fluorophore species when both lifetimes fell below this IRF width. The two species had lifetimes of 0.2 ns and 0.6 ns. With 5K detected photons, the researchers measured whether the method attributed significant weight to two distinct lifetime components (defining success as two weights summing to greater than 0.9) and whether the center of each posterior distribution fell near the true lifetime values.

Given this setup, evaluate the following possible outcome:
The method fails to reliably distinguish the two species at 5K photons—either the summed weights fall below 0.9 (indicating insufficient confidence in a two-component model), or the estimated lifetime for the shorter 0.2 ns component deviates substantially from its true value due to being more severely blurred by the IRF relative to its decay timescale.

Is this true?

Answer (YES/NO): NO